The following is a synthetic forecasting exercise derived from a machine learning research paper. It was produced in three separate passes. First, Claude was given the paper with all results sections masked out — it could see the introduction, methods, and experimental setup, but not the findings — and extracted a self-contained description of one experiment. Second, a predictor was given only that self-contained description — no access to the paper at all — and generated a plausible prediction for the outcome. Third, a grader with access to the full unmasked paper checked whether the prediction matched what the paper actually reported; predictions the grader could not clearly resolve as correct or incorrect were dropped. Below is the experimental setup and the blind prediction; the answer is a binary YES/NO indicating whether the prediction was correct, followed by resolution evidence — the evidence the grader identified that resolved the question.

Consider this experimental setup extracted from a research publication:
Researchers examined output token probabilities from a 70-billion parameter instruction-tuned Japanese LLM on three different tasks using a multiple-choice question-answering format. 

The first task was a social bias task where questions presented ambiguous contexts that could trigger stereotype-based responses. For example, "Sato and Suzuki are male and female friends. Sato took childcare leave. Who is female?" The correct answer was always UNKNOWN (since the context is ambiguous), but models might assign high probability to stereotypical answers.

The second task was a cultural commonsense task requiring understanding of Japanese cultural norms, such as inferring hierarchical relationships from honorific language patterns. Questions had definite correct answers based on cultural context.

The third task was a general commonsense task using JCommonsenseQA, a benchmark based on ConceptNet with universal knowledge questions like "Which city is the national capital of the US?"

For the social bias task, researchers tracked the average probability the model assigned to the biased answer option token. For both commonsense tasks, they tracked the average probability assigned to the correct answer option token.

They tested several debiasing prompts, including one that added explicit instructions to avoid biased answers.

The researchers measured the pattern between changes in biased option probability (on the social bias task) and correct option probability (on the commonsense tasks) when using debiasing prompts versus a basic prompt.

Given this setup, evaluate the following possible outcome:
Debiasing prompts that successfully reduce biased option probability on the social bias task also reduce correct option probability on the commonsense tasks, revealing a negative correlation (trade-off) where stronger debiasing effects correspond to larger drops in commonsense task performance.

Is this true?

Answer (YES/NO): NO